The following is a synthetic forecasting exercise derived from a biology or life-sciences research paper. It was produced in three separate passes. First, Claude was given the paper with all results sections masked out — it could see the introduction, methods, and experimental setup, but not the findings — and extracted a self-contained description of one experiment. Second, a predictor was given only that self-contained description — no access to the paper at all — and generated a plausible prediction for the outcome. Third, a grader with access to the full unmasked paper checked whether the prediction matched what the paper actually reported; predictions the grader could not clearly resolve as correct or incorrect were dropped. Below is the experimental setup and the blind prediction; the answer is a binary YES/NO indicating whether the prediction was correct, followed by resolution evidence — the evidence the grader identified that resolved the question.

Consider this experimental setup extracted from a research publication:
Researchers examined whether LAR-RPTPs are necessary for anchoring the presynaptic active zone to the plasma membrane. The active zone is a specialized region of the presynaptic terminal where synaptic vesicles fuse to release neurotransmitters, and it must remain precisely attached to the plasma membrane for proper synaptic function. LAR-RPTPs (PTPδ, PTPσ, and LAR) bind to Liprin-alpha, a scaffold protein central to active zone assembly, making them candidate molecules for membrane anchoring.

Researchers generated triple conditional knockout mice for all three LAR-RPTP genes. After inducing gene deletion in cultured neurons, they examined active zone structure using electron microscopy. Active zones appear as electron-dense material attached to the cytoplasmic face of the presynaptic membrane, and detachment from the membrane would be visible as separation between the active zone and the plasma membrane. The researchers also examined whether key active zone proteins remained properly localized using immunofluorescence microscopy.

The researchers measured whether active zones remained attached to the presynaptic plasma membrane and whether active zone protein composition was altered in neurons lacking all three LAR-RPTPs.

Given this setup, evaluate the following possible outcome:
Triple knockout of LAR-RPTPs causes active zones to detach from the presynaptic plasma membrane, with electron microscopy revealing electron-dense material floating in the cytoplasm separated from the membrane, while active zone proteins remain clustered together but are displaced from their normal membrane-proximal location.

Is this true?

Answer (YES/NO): NO